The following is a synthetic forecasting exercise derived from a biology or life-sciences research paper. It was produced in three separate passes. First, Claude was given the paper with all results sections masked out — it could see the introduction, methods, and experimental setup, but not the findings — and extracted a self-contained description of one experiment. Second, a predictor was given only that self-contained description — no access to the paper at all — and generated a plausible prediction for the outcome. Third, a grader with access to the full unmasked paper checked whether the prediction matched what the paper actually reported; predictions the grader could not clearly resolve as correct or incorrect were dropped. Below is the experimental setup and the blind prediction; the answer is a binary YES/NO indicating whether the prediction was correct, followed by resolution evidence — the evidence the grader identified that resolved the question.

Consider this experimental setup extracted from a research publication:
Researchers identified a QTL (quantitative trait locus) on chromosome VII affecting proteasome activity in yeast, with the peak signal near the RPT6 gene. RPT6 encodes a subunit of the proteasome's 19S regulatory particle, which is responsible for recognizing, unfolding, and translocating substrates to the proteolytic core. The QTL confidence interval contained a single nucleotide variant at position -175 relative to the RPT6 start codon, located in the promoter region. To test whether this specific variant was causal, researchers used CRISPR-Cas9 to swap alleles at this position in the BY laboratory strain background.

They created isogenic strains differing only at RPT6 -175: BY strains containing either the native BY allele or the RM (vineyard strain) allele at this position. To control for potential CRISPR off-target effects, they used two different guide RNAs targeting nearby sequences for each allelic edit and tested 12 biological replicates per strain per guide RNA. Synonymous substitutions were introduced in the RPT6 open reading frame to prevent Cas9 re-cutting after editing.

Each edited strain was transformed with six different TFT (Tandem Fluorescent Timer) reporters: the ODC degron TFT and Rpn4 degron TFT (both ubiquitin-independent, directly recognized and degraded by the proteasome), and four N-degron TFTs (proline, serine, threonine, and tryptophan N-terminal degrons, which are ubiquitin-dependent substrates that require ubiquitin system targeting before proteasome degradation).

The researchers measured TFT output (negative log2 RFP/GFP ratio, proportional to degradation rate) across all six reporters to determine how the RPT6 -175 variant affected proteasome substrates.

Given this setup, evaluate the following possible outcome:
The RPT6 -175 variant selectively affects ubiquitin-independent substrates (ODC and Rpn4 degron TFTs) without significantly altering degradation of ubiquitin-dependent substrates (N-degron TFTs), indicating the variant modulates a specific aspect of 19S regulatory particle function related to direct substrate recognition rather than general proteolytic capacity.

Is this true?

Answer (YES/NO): NO